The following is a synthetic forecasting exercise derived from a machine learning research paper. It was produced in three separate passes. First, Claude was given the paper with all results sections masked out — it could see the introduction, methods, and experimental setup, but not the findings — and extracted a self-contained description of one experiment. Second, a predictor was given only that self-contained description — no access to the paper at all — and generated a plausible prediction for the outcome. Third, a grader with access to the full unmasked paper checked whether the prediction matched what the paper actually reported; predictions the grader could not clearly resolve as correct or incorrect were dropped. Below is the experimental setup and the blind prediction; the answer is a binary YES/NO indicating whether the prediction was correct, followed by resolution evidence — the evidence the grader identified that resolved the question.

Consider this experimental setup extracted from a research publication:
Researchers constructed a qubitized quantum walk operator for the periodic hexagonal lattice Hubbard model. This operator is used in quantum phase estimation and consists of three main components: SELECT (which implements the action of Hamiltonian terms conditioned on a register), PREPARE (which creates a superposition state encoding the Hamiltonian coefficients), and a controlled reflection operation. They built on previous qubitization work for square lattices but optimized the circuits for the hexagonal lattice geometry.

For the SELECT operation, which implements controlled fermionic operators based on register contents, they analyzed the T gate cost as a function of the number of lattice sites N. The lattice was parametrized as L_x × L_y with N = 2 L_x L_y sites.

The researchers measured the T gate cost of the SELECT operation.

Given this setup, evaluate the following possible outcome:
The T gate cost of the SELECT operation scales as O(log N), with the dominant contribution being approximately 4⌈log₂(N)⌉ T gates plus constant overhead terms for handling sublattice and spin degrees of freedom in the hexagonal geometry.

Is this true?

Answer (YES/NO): NO